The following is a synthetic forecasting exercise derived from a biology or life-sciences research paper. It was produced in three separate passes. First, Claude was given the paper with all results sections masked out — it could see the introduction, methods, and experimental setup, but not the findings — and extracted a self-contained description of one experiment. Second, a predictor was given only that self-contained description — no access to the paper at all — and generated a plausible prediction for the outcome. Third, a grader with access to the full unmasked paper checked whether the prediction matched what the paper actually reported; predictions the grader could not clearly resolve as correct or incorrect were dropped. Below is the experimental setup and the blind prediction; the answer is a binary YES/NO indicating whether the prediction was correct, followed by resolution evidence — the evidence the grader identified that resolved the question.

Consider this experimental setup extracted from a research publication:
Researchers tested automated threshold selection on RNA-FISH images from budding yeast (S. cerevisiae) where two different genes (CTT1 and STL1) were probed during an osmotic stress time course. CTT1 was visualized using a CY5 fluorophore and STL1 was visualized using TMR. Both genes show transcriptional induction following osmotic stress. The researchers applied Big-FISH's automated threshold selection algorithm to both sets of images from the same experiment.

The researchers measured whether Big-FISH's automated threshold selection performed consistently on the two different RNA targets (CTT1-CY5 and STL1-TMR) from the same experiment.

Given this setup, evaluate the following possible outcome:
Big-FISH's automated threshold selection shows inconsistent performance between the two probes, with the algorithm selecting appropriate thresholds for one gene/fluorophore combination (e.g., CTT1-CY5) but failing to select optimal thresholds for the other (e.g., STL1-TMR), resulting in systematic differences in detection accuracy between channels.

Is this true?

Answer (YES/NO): YES